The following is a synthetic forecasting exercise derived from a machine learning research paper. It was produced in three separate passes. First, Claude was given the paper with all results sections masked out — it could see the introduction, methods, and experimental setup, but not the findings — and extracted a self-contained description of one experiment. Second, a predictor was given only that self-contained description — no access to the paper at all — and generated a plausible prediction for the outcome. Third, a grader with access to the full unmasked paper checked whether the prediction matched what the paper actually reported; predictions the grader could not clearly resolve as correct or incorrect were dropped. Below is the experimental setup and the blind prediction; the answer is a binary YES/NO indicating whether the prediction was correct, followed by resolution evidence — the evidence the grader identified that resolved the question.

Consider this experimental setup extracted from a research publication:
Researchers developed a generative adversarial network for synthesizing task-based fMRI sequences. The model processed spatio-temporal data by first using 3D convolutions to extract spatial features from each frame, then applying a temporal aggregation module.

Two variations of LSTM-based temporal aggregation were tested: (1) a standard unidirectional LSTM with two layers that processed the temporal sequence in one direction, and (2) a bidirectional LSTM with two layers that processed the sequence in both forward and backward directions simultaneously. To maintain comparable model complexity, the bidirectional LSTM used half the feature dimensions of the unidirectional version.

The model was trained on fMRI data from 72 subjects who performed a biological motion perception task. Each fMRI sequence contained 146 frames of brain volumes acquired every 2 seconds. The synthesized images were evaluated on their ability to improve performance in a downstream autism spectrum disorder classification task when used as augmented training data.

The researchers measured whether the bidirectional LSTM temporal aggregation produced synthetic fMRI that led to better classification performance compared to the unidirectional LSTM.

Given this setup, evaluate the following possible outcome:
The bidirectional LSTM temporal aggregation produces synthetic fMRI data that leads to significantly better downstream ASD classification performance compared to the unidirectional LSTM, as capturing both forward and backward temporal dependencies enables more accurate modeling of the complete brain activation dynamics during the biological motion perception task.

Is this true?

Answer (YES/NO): NO